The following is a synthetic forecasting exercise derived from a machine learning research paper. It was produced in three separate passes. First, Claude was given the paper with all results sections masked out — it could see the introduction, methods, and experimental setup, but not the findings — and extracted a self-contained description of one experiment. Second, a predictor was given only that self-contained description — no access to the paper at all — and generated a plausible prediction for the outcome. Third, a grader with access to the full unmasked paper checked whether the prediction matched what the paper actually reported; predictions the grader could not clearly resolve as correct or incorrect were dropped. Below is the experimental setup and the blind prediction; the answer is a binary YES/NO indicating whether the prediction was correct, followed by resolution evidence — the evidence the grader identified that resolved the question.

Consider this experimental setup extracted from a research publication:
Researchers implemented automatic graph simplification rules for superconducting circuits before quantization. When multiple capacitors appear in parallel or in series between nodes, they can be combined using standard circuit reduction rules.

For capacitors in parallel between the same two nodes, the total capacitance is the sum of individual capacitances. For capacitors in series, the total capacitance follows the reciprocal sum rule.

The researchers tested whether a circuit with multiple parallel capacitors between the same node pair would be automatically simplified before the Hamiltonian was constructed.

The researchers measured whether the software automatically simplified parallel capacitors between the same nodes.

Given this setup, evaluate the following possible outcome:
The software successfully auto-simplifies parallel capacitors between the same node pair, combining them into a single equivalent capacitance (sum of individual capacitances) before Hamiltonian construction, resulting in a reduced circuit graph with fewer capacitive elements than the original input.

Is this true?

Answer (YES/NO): YES